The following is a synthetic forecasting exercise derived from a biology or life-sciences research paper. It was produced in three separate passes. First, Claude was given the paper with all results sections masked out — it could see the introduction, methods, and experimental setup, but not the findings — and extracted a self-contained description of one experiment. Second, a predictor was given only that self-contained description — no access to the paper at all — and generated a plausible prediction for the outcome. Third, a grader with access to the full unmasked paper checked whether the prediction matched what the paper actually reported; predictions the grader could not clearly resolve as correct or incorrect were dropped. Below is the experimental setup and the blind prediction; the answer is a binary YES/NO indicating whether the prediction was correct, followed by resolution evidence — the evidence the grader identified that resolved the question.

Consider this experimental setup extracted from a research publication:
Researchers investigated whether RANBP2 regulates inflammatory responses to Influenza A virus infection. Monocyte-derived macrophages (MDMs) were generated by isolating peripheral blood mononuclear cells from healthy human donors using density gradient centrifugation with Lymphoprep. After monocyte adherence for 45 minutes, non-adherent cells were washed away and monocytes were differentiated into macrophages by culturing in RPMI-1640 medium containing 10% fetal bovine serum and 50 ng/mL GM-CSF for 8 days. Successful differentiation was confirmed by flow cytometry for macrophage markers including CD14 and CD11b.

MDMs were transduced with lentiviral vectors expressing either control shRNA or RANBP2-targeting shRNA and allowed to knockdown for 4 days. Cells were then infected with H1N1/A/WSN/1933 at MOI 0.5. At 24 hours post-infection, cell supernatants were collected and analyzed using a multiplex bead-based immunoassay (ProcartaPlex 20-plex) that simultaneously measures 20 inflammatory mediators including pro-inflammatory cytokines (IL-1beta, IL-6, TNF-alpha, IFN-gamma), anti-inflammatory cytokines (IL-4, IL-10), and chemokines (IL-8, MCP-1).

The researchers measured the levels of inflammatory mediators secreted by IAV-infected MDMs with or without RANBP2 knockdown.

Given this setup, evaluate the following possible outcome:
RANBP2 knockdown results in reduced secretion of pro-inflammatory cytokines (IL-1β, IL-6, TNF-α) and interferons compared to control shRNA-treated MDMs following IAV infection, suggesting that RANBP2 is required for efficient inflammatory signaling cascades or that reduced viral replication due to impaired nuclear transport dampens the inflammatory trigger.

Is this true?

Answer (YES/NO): NO